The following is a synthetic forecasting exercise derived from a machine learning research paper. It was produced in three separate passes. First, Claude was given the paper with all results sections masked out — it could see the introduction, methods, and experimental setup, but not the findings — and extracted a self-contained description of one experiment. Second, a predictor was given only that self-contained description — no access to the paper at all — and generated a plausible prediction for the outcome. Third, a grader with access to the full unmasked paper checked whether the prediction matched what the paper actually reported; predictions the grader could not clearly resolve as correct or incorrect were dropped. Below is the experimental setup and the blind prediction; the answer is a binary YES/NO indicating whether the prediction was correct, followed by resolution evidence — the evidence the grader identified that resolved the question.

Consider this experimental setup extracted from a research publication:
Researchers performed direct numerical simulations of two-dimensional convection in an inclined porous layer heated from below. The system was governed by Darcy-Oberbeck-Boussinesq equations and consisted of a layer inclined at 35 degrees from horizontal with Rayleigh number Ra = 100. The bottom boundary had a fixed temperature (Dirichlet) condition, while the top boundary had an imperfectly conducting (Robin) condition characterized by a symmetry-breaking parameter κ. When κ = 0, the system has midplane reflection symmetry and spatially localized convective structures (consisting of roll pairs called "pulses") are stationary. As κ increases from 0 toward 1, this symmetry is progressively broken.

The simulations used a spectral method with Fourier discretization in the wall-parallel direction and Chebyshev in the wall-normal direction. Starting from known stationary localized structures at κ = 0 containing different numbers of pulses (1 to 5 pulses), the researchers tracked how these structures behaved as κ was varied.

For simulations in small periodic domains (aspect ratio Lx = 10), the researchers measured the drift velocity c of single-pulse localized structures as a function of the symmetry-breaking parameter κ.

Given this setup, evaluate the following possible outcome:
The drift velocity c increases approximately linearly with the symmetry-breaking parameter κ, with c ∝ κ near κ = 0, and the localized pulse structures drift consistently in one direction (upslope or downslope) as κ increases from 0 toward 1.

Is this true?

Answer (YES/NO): NO